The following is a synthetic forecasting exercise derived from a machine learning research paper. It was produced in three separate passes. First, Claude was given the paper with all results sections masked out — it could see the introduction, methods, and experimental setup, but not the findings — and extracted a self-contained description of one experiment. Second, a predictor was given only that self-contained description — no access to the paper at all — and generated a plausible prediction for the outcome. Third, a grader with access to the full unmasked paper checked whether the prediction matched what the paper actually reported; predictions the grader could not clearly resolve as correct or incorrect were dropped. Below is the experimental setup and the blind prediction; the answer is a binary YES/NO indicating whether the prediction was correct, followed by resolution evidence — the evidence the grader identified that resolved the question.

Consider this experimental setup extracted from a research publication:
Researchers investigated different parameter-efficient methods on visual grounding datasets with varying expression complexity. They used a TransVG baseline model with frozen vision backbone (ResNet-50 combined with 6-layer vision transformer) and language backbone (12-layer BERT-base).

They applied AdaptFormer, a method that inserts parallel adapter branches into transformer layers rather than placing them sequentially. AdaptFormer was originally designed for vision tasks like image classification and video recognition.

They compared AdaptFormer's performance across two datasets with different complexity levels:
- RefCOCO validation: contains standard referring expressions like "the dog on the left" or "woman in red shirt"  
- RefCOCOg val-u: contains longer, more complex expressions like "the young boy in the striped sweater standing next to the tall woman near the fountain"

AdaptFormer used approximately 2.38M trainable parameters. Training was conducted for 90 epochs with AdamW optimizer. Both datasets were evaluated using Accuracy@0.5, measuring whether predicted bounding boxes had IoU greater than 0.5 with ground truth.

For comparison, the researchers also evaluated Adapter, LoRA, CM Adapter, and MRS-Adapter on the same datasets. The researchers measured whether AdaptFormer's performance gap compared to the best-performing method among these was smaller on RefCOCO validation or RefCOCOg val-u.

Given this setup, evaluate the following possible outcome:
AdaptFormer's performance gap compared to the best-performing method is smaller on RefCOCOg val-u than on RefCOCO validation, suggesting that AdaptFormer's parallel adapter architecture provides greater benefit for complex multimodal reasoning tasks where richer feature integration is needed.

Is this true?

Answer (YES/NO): NO